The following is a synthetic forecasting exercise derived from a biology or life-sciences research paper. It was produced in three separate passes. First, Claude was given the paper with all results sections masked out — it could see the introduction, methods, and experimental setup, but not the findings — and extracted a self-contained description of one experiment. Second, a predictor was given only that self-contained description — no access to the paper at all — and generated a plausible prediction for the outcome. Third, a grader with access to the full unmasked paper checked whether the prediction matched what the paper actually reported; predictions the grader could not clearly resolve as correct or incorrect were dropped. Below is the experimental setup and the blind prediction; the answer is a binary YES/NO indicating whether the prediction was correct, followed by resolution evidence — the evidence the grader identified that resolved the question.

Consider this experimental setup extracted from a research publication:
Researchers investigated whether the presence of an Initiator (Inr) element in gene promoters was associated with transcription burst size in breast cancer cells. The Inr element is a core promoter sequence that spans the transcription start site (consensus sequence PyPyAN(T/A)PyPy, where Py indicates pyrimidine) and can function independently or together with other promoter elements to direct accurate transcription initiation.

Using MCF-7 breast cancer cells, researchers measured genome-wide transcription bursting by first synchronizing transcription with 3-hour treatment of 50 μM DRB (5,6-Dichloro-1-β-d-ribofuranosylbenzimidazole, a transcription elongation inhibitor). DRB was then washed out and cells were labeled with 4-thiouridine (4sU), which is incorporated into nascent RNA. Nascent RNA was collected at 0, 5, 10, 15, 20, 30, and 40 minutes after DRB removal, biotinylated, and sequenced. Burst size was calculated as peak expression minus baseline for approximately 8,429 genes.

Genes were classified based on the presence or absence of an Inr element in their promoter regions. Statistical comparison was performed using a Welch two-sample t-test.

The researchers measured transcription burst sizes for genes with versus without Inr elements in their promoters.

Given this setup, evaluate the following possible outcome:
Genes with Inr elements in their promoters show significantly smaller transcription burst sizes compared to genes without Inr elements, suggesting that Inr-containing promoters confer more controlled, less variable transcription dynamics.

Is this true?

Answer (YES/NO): NO